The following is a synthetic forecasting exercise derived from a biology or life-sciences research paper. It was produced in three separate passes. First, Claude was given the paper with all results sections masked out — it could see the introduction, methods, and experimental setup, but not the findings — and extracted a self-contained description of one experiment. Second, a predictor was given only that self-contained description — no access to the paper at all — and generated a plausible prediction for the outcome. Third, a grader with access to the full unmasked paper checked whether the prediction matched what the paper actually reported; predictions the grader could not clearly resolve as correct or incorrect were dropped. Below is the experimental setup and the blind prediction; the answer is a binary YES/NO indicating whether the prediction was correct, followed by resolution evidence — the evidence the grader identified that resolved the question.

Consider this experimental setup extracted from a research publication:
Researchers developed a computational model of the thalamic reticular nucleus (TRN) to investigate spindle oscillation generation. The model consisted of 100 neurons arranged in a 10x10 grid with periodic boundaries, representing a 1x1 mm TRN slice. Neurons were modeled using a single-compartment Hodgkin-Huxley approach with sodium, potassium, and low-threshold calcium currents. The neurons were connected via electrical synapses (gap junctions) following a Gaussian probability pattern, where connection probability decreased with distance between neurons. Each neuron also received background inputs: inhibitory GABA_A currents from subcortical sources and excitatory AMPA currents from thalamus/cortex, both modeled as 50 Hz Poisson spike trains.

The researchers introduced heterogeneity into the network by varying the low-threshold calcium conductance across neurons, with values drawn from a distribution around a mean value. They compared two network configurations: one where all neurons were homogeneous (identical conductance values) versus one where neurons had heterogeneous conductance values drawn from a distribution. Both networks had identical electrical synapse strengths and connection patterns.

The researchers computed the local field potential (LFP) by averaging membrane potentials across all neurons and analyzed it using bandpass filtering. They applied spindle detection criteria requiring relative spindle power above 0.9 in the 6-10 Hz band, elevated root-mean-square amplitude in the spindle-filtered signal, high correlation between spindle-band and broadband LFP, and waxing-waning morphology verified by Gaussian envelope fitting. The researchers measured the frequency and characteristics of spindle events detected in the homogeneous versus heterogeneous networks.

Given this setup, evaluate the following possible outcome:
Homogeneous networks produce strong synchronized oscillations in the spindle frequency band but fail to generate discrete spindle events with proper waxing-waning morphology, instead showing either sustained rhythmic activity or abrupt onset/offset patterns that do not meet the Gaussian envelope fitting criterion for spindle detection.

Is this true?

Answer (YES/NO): YES